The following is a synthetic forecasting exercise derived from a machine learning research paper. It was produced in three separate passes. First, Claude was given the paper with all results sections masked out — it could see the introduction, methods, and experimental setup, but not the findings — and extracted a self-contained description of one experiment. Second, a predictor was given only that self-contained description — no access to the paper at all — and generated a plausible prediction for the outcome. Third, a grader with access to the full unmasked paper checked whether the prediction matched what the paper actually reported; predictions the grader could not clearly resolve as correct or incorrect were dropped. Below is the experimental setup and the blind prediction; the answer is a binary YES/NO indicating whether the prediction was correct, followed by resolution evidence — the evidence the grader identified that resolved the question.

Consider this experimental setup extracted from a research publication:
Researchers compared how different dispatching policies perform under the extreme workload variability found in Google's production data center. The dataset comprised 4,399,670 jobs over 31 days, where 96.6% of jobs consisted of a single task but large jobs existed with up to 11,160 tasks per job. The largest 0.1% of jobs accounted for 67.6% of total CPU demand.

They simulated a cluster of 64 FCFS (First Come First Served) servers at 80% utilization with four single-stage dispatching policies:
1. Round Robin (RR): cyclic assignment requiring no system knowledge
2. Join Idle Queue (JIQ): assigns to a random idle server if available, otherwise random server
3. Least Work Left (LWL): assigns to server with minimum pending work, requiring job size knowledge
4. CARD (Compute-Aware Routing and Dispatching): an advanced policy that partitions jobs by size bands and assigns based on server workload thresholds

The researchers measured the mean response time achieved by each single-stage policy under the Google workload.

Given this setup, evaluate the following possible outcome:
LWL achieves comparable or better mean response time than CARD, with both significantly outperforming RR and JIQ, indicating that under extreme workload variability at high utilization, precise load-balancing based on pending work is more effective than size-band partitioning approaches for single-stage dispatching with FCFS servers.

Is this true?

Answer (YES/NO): NO